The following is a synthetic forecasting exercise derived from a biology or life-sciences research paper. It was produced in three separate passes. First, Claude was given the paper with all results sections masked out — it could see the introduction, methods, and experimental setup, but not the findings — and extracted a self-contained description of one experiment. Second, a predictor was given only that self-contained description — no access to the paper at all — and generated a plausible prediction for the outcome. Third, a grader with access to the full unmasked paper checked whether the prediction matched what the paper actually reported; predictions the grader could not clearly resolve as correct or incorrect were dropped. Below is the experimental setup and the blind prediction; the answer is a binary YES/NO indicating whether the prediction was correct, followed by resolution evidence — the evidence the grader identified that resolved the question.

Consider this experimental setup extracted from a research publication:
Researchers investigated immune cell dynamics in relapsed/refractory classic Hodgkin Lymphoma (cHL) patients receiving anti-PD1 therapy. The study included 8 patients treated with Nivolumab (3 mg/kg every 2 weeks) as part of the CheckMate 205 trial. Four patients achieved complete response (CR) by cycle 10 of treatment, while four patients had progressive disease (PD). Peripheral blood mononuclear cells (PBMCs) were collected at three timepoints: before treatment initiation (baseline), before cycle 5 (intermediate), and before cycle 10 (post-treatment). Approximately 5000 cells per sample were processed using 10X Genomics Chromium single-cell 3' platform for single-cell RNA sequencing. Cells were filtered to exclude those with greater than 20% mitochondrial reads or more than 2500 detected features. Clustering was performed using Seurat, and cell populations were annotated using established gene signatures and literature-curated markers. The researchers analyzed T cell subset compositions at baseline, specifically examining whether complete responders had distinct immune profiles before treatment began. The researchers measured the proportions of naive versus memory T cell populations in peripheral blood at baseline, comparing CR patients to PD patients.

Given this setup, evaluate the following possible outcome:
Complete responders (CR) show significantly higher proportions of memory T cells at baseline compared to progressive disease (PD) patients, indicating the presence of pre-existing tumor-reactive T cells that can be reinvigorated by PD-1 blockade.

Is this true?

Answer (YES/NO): NO